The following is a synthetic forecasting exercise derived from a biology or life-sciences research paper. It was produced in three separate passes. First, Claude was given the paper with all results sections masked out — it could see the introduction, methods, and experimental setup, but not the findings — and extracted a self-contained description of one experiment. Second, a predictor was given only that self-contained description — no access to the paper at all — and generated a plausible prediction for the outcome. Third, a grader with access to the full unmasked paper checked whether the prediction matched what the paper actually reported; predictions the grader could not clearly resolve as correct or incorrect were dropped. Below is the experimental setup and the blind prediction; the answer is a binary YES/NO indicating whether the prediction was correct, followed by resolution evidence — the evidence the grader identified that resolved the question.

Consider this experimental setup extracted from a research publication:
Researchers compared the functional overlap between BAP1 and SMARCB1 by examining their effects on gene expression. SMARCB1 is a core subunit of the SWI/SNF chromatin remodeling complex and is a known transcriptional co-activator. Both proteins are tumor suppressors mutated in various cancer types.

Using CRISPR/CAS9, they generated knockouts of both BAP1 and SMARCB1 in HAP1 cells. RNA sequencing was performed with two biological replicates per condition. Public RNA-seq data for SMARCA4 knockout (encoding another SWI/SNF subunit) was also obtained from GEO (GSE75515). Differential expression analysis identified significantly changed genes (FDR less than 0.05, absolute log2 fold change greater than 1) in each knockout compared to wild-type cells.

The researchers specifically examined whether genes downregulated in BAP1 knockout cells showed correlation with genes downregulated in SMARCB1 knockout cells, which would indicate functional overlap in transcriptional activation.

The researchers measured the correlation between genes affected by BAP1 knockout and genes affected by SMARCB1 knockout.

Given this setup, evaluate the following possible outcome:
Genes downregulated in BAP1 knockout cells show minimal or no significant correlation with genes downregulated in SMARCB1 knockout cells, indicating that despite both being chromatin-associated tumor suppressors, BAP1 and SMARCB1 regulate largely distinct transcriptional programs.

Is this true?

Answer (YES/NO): NO